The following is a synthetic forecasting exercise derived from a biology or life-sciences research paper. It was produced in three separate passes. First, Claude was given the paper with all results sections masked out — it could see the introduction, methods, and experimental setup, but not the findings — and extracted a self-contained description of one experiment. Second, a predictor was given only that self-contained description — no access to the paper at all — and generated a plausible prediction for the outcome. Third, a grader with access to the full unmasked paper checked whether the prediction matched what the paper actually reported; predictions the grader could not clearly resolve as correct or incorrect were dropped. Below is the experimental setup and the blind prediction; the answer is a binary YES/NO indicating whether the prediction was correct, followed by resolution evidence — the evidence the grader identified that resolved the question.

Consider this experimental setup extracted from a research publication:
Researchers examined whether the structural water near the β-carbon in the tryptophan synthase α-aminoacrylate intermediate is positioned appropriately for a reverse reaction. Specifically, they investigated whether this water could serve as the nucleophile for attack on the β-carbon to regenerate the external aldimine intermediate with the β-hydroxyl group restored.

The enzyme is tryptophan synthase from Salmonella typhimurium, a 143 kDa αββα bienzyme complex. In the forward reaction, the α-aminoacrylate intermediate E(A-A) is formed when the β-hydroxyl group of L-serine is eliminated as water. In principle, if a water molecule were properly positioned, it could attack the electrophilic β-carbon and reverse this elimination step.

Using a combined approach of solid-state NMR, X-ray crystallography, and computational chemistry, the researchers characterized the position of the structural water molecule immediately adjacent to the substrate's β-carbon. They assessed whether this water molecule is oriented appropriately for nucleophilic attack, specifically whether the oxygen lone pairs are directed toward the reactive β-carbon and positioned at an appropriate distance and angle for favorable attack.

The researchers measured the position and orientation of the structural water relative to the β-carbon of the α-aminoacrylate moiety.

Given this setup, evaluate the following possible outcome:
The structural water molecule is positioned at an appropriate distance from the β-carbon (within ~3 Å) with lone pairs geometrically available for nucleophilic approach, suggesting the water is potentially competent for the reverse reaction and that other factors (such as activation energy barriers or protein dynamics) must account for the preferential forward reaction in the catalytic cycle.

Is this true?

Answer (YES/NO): YES